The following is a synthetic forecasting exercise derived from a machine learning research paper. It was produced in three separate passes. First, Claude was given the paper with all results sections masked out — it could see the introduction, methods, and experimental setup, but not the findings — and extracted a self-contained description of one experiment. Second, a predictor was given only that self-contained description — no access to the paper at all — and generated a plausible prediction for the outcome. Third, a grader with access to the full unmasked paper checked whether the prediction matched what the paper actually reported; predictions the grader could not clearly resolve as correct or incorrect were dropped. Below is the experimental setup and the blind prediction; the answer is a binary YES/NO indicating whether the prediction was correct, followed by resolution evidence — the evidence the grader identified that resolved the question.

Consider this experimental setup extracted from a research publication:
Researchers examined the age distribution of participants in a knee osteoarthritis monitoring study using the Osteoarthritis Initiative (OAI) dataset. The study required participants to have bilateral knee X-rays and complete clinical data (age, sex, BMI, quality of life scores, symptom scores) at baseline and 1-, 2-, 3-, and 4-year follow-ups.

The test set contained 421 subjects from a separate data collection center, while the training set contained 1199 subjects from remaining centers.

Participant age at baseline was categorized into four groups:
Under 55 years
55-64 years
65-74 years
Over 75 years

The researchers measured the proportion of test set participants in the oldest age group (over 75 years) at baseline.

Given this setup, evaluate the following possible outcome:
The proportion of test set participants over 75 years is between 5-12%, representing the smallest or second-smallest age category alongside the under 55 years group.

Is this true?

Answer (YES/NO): NO